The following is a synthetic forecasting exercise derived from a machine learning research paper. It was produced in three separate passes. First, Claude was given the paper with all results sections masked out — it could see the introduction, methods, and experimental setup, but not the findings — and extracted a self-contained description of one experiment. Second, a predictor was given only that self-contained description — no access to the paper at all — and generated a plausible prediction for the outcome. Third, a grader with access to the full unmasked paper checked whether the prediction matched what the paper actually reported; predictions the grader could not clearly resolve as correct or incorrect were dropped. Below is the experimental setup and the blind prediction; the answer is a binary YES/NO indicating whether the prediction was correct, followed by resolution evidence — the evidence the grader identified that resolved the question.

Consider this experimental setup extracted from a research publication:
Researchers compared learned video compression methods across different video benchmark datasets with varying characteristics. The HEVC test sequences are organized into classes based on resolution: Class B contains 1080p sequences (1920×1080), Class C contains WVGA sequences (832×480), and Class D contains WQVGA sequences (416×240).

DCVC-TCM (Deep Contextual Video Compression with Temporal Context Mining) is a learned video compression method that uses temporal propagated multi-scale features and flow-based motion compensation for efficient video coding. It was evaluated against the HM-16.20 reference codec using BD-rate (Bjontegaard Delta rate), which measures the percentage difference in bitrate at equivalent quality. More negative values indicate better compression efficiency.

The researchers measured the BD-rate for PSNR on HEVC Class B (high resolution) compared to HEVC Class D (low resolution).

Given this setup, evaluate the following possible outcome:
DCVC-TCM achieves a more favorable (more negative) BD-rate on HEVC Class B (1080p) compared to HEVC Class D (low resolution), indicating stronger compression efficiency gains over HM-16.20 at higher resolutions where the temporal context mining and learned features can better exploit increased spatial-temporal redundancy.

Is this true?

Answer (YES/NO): NO